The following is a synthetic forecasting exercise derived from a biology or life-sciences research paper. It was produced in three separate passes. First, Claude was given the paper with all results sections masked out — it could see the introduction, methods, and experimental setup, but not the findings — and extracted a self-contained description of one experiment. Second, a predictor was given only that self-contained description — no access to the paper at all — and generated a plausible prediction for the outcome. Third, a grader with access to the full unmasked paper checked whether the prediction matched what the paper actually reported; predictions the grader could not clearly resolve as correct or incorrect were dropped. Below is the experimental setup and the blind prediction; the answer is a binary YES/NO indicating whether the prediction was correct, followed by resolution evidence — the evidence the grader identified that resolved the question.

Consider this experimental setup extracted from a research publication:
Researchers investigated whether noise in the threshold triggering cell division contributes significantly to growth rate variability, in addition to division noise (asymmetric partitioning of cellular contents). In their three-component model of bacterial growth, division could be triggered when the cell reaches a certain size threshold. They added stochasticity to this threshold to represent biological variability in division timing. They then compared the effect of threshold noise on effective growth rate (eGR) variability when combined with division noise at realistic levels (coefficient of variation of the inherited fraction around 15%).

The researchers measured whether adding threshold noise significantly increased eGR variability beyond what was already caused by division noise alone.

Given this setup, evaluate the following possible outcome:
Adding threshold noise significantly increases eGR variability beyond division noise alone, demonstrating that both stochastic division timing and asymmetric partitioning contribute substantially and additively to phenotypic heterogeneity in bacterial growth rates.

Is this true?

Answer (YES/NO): NO